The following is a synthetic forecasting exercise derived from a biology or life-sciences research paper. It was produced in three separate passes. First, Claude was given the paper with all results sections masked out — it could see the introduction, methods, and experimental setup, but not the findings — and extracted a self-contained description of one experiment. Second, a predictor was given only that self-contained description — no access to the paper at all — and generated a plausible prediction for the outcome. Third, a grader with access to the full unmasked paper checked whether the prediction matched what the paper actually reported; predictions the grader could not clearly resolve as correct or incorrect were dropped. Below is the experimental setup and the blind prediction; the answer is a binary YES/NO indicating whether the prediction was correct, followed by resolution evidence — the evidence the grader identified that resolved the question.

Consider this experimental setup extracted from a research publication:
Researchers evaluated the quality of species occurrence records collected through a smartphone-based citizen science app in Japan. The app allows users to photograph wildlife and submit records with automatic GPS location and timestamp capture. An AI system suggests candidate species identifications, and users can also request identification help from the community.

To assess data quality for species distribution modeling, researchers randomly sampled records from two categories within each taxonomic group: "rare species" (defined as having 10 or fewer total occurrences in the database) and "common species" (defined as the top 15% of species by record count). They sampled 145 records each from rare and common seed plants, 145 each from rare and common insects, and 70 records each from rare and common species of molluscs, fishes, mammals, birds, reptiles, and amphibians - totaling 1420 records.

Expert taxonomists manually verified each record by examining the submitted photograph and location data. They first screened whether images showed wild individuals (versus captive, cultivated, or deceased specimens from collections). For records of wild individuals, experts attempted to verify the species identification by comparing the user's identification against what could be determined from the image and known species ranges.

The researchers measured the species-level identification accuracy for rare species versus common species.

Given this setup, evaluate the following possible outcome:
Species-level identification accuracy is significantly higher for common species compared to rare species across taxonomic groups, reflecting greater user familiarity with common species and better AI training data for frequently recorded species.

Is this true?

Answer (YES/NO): NO